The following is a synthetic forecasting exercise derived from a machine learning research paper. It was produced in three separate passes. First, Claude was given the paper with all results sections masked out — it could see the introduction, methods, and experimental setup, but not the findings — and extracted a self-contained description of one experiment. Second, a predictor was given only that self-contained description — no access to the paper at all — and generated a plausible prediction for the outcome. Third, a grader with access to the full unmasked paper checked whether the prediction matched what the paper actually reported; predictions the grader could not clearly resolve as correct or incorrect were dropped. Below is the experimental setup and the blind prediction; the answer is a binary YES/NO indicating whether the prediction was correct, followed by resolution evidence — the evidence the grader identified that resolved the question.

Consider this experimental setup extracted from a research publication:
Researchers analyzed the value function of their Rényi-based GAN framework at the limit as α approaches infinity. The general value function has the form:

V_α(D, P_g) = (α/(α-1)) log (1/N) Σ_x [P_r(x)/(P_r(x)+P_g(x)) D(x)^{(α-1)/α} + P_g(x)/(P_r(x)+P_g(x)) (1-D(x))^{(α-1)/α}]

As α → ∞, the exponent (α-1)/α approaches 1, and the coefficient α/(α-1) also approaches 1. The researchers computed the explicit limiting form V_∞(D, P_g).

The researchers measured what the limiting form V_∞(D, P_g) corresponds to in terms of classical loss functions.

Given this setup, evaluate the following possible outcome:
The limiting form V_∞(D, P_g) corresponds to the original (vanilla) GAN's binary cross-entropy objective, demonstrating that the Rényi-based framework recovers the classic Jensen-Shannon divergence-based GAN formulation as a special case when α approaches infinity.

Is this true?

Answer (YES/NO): NO